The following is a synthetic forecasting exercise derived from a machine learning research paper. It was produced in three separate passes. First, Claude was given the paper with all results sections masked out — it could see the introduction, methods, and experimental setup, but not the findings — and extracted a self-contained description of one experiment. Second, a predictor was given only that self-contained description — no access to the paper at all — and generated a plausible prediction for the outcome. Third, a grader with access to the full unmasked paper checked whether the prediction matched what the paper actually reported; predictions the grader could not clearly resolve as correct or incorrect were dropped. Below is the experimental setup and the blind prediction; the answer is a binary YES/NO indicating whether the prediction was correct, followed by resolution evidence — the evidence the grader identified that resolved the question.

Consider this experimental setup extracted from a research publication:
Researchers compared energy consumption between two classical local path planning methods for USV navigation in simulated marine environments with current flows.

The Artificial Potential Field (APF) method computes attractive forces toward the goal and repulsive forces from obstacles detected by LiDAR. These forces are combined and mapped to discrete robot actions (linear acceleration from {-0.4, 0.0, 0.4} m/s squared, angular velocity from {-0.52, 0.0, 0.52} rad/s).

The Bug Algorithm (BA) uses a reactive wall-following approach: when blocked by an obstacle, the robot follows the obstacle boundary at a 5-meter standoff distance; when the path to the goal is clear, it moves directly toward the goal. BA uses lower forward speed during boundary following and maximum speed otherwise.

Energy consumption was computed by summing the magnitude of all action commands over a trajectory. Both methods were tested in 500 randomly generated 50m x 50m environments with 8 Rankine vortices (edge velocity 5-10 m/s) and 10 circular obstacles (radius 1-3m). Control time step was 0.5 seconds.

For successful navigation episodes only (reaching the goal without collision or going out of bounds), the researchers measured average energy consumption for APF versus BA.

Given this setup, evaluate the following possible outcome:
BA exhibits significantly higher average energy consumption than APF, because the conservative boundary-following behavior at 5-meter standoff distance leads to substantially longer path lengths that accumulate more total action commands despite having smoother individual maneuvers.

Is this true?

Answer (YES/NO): NO